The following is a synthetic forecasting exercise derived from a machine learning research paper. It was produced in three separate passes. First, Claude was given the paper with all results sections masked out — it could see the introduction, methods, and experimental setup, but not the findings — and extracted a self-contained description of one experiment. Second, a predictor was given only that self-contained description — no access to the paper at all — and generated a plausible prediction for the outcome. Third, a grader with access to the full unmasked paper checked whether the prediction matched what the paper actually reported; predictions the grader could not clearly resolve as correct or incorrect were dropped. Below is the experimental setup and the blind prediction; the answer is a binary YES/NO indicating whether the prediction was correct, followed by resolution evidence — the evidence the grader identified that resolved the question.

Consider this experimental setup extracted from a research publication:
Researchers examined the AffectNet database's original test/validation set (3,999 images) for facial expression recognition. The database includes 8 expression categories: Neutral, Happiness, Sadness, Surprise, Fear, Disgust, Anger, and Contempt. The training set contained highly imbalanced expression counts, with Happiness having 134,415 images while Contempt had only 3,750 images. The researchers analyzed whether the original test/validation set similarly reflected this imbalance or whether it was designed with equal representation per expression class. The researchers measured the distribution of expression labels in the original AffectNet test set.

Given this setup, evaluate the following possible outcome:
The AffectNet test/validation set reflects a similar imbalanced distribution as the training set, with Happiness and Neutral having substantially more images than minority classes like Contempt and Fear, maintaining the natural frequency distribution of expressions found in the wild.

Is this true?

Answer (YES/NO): NO